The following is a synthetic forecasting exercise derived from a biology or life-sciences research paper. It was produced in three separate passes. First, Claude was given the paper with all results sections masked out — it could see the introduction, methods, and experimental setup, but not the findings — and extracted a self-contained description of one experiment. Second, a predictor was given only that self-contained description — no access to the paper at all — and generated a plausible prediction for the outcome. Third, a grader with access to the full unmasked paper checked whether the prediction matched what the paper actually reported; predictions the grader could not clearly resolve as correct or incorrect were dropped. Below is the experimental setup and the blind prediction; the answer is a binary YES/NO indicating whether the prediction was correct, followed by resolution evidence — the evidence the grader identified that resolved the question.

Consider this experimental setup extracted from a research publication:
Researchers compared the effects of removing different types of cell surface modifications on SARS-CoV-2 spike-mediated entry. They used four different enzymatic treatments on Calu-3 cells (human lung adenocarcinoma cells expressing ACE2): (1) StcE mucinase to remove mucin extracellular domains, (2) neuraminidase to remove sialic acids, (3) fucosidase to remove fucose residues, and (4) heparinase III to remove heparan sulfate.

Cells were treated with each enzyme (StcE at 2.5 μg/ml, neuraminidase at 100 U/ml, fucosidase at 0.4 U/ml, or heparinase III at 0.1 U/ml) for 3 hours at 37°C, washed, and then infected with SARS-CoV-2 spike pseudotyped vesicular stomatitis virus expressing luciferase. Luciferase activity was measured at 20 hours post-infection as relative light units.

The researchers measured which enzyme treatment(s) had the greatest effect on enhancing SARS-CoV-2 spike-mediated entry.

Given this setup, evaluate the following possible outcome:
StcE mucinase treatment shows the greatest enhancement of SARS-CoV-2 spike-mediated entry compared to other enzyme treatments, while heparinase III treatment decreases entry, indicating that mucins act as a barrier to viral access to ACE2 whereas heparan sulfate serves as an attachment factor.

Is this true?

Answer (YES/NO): NO